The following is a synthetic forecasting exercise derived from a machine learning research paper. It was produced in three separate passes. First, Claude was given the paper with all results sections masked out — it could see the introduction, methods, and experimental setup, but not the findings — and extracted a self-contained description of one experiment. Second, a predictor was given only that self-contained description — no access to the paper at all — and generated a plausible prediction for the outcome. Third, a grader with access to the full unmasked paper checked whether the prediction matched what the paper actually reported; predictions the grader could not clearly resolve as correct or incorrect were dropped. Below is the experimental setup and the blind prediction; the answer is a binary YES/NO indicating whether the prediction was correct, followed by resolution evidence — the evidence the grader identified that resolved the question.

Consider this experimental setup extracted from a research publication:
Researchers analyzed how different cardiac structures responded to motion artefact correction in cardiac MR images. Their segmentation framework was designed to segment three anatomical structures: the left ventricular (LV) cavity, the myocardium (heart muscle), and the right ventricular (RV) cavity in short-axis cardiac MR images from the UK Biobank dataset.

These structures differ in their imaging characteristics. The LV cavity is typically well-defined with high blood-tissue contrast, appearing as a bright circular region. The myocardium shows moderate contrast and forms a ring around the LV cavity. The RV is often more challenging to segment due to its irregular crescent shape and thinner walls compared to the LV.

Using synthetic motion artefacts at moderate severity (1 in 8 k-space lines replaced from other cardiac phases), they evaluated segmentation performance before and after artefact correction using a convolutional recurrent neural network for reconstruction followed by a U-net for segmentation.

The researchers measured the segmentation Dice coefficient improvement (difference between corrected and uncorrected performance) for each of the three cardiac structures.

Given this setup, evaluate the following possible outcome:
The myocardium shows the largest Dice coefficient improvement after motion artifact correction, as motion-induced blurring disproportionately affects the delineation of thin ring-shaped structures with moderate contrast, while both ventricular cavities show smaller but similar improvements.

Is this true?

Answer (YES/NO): NO